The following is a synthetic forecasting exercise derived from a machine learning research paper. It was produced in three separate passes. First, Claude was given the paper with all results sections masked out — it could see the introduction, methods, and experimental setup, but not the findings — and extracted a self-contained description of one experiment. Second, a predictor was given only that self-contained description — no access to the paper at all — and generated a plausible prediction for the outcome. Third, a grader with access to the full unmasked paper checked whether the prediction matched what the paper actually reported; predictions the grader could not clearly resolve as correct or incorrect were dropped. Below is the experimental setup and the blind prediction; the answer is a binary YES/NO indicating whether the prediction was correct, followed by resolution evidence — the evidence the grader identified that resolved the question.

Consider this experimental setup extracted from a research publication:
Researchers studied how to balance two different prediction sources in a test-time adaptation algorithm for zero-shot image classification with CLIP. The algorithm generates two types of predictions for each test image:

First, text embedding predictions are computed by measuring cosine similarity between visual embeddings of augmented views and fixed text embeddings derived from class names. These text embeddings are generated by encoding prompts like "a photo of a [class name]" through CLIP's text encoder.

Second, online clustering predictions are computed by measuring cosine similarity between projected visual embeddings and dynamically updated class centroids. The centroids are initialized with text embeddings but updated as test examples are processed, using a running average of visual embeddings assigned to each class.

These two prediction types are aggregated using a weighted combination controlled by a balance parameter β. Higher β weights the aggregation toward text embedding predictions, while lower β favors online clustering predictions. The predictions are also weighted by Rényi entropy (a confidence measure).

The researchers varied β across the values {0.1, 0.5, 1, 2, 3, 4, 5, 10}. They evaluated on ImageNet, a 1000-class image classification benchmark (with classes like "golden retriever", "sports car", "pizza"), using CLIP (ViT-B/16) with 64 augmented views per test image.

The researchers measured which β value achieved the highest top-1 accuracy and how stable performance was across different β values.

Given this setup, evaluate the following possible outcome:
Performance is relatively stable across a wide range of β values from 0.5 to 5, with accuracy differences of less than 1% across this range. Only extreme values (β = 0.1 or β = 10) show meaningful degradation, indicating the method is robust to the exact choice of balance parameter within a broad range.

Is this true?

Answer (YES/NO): NO